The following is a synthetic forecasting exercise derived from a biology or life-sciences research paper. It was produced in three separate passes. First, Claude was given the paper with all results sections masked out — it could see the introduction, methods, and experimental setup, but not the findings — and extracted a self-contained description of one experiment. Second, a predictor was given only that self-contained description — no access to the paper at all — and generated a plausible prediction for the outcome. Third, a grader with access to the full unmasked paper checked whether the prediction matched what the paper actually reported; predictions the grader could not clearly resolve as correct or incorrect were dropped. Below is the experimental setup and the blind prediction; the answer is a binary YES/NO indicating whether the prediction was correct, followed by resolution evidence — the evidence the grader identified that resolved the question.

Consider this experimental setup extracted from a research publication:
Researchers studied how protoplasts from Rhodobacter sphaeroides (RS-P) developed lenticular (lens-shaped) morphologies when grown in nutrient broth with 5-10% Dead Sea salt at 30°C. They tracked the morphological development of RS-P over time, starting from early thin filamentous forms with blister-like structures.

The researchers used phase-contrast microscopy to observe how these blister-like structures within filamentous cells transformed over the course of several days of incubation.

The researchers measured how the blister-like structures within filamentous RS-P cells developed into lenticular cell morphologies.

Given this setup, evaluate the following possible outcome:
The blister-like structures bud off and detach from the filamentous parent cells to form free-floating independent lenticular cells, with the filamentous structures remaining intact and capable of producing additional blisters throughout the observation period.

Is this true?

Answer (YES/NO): NO